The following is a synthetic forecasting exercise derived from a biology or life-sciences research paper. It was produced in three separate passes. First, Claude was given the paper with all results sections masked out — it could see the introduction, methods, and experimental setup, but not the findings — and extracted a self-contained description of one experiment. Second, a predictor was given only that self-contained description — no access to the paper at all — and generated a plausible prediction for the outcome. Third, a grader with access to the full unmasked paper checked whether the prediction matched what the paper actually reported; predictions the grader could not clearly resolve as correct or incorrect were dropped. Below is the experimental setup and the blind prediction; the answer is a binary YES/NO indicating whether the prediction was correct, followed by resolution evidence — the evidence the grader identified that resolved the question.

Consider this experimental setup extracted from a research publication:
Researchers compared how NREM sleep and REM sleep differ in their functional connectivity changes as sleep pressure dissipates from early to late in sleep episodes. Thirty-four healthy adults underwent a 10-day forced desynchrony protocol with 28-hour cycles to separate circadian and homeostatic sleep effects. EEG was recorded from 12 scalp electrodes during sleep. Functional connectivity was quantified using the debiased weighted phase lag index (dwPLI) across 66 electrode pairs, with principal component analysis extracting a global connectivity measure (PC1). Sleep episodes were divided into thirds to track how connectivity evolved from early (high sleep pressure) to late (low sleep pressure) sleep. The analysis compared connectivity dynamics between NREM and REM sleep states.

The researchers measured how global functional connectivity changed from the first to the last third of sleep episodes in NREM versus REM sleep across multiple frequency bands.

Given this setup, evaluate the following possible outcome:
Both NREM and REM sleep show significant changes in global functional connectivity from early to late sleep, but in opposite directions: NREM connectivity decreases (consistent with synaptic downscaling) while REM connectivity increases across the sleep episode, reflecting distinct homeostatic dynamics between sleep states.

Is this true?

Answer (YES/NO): NO